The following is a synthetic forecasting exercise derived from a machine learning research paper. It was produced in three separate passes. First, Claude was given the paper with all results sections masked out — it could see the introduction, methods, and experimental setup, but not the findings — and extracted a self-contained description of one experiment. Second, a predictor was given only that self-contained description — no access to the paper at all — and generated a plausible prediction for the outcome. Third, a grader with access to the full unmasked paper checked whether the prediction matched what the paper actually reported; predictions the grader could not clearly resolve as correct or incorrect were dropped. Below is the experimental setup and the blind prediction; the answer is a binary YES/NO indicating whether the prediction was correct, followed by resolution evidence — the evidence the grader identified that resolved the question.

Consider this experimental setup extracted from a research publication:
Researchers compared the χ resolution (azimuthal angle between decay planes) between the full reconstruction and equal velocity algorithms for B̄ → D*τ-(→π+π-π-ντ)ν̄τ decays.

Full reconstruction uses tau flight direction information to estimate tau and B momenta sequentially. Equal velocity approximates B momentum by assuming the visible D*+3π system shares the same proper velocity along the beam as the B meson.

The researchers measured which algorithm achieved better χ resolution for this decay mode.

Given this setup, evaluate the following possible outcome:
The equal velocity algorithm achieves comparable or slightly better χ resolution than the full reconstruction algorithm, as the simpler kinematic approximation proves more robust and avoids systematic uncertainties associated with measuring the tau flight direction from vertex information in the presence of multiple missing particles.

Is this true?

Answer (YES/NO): NO